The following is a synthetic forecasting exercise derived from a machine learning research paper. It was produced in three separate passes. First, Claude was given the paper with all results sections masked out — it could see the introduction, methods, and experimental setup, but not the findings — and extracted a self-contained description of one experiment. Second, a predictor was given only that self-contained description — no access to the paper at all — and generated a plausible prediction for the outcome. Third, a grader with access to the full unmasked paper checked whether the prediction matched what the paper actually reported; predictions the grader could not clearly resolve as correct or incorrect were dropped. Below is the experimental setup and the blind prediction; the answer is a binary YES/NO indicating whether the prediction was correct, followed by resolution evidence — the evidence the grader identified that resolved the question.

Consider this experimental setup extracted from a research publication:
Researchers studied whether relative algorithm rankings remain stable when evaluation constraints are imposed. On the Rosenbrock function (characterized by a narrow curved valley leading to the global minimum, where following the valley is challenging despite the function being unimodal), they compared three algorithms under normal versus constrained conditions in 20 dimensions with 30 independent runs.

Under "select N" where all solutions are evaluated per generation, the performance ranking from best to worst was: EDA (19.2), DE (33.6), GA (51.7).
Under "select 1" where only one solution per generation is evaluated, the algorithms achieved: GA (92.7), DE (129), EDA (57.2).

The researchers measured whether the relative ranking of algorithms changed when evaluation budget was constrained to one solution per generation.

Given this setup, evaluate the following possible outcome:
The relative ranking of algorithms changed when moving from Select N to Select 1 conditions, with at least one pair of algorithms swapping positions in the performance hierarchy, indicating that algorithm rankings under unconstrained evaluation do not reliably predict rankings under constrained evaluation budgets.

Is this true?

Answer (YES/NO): YES